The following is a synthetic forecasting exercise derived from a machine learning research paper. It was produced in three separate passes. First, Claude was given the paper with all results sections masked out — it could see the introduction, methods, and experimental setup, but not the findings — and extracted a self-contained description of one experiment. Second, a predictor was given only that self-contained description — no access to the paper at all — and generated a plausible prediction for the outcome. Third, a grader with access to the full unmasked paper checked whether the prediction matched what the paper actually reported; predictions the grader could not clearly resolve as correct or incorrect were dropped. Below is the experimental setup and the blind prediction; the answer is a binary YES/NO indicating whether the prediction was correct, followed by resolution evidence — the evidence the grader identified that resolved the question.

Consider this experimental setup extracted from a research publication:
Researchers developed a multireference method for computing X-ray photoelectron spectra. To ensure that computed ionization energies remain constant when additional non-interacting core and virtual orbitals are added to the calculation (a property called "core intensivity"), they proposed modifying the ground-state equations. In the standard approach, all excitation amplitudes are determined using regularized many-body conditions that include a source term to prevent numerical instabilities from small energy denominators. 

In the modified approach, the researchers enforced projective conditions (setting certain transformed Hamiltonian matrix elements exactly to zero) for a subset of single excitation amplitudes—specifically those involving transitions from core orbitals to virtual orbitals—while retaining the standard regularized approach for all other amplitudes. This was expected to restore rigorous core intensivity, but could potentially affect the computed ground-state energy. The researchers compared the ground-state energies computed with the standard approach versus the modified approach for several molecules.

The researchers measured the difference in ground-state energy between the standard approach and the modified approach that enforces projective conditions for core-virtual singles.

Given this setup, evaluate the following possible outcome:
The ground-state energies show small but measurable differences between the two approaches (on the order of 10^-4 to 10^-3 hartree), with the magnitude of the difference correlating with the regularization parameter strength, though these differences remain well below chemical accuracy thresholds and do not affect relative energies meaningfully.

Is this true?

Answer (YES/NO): NO